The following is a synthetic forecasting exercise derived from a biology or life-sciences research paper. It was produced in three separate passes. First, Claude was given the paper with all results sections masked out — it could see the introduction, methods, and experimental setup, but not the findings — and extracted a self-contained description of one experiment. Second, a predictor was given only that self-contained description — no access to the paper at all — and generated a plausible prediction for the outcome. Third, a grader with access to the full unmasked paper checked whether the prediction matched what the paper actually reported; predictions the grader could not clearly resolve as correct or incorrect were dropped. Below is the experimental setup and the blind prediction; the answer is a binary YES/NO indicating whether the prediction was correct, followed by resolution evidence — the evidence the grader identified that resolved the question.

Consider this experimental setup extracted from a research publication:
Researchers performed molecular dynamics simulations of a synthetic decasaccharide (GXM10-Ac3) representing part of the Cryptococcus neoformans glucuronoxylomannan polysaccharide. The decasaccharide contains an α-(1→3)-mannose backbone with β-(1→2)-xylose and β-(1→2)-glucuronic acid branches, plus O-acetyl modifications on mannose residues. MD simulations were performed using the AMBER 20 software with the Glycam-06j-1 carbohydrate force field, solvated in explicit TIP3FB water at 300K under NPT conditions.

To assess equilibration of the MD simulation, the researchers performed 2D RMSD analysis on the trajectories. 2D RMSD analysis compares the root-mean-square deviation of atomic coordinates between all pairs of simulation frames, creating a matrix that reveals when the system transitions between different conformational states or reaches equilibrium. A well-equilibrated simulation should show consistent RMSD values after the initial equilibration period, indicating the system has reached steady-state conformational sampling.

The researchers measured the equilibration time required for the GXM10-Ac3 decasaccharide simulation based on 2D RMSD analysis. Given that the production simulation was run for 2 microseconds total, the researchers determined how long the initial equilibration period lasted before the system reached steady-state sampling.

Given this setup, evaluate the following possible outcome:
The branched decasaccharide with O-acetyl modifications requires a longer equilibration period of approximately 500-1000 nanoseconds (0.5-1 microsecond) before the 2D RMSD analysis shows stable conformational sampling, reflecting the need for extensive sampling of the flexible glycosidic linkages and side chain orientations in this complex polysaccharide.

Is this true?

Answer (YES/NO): NO